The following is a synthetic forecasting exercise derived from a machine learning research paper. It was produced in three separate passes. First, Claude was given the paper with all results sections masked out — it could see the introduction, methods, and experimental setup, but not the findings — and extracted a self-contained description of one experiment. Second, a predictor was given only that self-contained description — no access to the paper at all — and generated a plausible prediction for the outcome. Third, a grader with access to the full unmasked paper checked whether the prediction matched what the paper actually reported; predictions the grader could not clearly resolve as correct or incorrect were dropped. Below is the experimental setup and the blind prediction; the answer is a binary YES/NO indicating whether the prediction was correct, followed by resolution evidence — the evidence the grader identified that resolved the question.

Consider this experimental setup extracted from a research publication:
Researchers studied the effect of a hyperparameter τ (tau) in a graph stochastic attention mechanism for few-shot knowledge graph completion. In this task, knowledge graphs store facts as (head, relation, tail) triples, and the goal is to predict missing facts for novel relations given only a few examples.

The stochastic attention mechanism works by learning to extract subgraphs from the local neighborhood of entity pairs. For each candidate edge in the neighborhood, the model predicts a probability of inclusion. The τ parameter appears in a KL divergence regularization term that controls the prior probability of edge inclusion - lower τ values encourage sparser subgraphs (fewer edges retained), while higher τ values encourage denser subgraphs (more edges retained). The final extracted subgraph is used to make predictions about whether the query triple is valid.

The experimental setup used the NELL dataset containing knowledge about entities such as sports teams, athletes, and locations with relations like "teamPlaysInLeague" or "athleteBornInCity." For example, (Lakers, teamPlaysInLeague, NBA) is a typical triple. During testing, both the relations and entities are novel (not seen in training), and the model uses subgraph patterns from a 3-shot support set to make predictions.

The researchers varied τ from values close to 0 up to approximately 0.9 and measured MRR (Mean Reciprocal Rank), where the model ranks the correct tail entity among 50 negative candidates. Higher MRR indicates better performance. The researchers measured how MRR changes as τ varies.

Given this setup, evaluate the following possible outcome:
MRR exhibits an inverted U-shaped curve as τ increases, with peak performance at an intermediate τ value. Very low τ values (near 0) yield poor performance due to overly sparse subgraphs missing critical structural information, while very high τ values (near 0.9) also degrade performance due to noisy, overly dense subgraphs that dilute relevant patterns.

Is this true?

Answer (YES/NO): YES